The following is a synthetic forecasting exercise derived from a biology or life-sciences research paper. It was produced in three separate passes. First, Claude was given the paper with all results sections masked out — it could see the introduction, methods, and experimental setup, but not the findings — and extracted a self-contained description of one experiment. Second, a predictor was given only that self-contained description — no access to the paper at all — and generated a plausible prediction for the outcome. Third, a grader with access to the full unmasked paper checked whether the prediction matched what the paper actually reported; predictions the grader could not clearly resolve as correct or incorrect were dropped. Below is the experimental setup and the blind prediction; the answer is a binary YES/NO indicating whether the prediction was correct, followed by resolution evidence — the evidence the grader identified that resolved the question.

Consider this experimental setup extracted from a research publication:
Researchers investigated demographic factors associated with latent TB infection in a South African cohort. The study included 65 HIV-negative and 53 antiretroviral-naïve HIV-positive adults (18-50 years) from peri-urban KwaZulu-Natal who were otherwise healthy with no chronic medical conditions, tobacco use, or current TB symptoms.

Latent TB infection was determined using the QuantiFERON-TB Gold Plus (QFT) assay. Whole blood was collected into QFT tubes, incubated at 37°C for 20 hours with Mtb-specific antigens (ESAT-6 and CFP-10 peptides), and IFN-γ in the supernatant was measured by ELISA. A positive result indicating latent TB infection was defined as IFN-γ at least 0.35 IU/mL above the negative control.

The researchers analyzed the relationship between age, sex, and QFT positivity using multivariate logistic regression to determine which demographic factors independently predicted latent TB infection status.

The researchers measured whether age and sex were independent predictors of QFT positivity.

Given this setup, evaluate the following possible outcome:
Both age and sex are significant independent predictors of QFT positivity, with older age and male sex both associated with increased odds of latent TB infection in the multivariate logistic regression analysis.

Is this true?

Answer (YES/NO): YES